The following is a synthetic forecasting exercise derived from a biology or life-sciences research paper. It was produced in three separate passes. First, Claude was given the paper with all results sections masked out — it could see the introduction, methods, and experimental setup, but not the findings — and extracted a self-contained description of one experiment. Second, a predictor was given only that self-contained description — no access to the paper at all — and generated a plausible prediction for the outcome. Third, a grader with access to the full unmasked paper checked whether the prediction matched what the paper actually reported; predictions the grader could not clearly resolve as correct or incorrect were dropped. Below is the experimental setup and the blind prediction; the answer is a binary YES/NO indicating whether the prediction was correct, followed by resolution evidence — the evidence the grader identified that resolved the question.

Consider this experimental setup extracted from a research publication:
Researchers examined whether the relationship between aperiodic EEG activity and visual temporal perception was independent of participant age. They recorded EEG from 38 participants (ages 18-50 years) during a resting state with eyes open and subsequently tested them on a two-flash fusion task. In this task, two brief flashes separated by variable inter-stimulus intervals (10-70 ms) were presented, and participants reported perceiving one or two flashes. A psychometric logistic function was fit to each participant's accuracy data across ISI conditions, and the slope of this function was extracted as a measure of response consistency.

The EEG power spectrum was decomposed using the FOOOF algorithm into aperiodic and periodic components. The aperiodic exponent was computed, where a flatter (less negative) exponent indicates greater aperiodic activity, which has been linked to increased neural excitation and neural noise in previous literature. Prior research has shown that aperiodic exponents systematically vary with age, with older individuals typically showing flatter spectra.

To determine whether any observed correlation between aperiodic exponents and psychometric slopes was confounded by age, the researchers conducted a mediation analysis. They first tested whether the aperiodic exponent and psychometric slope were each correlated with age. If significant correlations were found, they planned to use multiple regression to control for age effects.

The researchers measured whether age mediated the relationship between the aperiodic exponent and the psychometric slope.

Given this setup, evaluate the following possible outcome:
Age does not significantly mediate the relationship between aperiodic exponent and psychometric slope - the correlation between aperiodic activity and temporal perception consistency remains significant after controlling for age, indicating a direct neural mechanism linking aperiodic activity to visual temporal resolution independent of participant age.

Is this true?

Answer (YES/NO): YES